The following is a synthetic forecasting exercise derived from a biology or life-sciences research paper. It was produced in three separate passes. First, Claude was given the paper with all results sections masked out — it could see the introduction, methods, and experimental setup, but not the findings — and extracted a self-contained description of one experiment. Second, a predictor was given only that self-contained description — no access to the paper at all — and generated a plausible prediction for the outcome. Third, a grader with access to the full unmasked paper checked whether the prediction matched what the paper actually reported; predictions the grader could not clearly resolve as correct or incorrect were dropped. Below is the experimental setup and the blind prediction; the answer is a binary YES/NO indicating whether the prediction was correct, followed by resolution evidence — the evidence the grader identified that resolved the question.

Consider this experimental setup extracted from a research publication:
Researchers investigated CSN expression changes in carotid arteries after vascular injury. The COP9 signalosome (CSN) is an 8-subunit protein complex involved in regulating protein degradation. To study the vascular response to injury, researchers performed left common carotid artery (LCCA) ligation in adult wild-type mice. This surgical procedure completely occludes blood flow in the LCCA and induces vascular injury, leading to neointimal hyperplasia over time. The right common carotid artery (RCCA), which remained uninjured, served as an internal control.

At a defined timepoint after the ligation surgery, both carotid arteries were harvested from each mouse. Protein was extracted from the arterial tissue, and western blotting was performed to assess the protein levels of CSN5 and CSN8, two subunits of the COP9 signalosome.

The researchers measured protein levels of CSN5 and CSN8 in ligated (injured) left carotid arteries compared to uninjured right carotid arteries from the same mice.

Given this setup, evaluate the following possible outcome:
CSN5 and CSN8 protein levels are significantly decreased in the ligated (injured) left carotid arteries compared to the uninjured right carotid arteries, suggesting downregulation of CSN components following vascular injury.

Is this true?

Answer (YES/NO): NO